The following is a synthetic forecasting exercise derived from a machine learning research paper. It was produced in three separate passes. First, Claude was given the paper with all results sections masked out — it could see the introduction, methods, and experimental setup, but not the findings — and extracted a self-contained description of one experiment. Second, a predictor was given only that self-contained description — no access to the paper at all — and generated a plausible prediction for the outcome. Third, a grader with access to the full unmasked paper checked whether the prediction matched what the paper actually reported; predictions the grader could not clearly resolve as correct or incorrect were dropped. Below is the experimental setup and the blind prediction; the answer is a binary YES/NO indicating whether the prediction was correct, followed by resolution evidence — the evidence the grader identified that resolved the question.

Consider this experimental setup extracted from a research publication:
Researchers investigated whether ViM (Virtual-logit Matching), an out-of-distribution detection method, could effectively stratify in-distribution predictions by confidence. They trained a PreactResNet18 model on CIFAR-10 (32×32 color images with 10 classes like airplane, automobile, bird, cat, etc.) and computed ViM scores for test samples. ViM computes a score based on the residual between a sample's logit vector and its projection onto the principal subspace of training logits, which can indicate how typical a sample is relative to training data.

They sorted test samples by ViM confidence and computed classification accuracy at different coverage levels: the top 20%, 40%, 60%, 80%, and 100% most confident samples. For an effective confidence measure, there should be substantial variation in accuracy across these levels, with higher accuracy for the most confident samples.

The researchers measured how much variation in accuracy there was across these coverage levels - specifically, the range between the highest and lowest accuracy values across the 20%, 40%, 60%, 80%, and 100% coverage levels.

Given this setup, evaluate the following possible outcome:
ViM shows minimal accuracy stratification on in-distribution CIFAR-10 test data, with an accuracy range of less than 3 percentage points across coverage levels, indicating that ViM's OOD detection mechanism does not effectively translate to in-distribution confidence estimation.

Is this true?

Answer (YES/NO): YES